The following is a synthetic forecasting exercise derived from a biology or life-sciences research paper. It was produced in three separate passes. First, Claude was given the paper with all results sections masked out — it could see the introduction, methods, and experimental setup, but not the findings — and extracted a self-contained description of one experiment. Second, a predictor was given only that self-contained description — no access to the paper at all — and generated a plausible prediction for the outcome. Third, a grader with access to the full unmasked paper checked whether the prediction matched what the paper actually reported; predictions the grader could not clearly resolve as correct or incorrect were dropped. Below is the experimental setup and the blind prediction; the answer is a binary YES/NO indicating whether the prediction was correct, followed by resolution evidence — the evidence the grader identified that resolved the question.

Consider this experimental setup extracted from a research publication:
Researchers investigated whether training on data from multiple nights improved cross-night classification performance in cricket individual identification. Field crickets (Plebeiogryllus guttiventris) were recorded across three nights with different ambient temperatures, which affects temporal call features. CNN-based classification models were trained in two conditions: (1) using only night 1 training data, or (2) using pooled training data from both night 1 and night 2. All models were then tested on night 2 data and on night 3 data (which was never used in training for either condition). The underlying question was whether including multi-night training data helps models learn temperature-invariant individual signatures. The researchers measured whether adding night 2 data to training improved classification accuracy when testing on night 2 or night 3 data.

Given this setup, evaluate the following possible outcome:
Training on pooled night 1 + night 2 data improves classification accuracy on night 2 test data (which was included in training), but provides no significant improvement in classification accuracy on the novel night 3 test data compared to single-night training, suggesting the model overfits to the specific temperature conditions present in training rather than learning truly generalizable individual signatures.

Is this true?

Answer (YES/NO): NO